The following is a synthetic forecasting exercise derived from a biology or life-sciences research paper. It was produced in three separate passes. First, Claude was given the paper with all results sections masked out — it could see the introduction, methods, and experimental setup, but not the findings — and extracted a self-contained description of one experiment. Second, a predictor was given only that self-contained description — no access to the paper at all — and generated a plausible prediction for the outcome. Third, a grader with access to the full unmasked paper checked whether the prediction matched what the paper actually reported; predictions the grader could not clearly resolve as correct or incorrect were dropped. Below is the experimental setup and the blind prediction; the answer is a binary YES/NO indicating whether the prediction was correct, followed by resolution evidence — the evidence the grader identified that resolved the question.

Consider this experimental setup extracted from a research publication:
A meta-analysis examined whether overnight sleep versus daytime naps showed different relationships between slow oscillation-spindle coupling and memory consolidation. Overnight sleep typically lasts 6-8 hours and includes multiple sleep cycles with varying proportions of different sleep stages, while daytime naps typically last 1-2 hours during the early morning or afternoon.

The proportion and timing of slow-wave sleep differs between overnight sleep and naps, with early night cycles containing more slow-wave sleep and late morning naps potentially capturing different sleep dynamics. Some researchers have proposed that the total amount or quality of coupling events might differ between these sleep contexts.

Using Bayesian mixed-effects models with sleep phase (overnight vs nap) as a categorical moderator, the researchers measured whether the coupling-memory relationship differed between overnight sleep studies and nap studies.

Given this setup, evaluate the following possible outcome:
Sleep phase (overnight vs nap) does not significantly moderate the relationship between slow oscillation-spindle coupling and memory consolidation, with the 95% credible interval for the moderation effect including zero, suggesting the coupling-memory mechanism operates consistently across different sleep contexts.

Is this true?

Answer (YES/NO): YES